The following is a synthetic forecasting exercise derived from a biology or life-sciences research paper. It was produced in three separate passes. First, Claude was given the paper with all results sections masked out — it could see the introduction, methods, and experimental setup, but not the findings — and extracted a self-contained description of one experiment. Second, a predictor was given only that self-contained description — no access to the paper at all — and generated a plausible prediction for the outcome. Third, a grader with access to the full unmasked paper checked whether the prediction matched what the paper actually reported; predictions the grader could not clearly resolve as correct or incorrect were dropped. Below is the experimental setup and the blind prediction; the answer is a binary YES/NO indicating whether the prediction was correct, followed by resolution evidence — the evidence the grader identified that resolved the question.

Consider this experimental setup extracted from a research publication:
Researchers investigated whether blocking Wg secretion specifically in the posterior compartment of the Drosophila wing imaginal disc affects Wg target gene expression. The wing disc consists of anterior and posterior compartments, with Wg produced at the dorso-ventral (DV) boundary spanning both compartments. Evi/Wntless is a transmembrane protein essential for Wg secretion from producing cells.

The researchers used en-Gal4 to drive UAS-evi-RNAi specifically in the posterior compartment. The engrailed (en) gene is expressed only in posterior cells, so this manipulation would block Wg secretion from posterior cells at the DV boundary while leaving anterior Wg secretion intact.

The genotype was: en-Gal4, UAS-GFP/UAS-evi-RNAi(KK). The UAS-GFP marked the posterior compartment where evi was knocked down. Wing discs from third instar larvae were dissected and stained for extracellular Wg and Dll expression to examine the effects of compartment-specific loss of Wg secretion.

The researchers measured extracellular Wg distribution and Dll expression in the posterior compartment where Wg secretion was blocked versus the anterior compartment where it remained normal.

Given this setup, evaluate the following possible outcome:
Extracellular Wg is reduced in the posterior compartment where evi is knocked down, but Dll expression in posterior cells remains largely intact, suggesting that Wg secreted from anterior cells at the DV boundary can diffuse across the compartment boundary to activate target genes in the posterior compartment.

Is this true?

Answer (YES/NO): NO